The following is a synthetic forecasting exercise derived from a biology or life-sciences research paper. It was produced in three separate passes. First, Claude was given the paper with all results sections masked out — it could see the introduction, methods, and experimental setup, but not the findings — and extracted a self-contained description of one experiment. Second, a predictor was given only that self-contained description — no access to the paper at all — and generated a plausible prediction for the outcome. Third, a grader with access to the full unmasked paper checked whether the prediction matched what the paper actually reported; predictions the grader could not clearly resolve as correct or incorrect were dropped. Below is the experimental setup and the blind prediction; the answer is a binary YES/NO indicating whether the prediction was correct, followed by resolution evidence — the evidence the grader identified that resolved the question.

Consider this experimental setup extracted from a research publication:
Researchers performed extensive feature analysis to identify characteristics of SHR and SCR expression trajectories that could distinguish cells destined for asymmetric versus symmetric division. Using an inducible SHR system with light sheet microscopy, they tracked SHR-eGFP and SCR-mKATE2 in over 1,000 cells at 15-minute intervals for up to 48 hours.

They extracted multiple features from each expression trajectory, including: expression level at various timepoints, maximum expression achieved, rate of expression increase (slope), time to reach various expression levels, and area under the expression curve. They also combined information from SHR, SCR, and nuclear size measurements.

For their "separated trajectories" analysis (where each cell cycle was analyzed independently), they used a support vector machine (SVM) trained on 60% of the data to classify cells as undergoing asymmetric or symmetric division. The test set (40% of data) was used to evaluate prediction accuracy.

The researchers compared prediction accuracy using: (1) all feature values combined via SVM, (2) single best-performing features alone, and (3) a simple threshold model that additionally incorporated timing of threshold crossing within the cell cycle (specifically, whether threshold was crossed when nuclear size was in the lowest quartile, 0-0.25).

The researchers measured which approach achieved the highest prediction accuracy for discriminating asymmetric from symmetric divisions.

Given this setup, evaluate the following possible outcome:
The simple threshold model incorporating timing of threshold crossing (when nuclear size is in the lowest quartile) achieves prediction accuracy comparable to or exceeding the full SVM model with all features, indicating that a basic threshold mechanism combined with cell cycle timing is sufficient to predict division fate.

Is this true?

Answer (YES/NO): YES